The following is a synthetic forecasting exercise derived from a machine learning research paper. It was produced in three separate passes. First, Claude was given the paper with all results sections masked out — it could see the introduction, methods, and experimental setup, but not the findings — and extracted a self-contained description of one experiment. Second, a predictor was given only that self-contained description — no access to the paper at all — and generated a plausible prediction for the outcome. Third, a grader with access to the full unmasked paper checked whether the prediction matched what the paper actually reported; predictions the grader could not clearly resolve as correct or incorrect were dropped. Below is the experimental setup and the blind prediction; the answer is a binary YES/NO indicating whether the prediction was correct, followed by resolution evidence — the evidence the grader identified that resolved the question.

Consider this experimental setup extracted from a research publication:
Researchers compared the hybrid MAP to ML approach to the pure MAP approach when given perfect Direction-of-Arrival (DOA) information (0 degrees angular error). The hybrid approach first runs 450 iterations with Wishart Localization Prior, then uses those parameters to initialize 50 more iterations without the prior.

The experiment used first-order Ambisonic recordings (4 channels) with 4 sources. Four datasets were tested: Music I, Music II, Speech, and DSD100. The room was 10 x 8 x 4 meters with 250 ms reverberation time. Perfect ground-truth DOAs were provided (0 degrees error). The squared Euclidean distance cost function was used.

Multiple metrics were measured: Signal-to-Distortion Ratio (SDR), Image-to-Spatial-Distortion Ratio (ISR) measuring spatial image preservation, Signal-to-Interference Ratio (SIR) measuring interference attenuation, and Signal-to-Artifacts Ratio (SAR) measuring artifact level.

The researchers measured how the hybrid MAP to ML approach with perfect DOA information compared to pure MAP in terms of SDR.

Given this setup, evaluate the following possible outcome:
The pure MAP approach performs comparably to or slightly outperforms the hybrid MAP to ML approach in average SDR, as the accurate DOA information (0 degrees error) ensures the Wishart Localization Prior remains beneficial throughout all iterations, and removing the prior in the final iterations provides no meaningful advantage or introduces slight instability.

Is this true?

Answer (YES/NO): YES